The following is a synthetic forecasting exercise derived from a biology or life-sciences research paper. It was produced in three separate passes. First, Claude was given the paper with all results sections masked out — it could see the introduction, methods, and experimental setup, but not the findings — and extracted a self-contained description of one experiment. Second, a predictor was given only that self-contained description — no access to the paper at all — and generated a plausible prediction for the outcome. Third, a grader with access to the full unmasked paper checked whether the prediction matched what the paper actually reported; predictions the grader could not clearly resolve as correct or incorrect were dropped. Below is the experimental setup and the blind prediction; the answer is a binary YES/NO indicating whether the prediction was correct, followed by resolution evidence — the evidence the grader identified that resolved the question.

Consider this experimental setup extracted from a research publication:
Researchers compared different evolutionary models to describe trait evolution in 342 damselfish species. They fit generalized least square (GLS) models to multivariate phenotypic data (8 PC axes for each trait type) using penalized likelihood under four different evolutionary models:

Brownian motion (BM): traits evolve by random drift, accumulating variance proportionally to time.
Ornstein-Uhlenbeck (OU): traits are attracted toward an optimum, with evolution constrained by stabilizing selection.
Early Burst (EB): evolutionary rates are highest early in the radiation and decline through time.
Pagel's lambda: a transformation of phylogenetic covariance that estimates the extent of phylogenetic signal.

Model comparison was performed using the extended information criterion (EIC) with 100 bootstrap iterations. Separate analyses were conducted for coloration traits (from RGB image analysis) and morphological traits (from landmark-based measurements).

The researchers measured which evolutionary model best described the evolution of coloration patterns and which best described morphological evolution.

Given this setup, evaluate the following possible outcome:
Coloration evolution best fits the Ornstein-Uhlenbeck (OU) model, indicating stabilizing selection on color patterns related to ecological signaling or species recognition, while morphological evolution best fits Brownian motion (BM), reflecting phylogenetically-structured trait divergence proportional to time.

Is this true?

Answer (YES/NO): NO